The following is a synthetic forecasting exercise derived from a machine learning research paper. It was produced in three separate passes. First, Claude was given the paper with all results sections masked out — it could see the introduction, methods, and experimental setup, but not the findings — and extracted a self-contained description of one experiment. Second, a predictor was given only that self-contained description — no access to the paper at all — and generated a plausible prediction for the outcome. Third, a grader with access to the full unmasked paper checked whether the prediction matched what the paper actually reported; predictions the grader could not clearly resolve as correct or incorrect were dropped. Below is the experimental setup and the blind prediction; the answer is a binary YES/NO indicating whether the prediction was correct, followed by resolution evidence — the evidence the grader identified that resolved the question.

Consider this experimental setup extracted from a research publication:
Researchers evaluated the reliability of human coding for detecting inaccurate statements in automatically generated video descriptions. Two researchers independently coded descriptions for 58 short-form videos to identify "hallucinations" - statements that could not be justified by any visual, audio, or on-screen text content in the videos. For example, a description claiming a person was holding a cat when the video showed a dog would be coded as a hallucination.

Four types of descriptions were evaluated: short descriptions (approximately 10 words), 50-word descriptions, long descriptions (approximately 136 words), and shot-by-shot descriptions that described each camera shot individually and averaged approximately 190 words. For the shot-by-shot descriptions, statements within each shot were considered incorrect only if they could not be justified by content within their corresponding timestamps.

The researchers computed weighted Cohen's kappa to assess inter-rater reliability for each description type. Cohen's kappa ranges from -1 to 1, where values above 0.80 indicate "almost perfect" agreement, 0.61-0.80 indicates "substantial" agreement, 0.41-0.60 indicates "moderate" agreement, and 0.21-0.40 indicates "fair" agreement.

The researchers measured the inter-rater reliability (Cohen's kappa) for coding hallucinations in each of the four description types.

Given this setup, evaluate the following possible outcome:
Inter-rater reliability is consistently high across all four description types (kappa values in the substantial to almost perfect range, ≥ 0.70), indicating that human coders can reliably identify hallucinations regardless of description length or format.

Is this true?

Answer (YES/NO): NO